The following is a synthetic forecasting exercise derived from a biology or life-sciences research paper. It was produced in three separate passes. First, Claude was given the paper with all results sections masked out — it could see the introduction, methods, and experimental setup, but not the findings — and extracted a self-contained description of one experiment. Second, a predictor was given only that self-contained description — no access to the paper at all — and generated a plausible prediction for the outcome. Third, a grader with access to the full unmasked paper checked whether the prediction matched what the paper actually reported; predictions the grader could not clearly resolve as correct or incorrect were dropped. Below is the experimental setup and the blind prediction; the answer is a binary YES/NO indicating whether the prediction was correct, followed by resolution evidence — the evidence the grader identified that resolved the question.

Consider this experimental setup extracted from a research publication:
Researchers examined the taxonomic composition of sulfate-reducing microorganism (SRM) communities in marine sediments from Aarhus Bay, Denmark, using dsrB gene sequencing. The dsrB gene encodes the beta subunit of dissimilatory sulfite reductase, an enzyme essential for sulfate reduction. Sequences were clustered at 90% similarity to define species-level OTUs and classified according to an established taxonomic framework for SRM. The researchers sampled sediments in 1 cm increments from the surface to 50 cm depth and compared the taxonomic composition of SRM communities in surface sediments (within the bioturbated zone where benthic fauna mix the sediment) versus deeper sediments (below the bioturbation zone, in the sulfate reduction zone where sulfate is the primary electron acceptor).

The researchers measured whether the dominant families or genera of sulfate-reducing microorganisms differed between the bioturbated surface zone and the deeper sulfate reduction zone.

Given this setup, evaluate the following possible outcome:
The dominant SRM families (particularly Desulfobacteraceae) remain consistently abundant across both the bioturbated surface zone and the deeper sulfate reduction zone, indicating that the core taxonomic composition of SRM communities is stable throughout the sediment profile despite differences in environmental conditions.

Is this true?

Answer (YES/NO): NO